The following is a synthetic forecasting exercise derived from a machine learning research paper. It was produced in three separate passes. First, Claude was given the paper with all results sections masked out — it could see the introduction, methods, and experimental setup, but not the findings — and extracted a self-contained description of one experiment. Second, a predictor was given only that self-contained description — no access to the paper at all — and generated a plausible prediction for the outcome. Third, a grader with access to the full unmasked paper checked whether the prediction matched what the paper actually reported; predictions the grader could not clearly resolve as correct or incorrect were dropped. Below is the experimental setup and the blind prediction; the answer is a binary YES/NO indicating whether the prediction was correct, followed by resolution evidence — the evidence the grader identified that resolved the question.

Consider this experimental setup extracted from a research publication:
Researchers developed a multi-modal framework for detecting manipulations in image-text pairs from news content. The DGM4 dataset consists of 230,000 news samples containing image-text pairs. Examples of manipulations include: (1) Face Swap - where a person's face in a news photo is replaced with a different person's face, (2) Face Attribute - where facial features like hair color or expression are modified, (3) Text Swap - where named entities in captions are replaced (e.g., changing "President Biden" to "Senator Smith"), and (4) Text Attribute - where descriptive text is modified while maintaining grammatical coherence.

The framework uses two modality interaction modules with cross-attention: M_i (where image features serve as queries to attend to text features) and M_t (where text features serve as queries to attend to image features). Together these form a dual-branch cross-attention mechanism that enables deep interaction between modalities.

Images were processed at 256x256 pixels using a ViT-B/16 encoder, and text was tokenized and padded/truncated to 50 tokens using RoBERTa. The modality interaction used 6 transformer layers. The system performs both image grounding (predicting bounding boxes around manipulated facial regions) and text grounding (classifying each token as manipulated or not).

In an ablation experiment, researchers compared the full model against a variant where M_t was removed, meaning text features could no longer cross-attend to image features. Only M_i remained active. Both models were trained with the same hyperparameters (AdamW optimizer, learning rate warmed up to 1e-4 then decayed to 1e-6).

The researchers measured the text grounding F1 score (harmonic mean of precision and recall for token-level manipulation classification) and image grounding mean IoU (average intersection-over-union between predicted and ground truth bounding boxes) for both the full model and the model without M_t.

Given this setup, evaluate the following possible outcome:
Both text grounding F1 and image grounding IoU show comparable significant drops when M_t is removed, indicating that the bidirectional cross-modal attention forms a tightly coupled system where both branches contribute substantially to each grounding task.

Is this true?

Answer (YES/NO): NO